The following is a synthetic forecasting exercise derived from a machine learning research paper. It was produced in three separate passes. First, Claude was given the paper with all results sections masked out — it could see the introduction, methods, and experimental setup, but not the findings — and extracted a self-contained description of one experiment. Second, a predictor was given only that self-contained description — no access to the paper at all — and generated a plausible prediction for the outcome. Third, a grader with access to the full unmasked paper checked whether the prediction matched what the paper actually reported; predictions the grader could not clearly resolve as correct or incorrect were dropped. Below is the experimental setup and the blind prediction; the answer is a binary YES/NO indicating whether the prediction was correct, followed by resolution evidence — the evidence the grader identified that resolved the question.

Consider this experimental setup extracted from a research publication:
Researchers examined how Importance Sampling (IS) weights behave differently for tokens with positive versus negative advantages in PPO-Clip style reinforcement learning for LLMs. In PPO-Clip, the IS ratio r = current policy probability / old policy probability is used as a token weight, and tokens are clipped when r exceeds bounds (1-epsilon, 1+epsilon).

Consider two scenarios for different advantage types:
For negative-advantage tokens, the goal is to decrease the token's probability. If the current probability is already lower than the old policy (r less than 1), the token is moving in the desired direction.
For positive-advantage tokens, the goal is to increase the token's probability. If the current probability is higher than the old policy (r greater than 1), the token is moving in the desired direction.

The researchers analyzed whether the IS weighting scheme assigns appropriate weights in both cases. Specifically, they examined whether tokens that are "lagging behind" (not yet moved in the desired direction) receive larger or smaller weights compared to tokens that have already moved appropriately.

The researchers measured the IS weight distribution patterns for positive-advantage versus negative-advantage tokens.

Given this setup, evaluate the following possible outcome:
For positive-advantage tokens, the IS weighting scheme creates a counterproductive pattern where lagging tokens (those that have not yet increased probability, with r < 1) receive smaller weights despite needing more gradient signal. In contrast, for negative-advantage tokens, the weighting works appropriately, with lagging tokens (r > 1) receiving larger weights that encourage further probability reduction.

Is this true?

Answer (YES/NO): YES